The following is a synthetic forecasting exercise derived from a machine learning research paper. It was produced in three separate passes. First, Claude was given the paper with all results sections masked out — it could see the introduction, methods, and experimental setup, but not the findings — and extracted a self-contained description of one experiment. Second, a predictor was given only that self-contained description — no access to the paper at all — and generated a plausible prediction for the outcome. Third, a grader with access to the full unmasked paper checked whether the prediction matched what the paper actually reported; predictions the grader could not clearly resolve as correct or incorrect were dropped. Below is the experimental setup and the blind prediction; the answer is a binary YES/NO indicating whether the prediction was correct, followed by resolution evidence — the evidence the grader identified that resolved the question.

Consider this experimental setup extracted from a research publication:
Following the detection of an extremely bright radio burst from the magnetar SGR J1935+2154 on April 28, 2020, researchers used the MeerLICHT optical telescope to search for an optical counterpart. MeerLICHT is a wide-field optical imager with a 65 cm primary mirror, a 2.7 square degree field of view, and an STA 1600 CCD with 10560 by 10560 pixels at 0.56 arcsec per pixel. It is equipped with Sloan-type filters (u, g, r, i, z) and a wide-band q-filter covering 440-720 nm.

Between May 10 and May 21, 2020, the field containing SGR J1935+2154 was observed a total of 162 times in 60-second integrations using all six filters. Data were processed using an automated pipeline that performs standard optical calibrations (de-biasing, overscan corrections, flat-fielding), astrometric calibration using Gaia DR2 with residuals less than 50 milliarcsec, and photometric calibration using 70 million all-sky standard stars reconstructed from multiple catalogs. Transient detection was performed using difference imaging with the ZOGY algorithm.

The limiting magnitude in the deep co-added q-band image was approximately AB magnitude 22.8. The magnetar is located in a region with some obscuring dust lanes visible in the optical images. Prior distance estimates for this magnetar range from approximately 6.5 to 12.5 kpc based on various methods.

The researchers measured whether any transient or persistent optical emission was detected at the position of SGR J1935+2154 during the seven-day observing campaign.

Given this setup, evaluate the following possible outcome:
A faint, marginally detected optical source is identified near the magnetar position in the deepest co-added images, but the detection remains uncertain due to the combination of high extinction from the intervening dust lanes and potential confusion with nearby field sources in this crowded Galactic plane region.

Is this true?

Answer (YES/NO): NO